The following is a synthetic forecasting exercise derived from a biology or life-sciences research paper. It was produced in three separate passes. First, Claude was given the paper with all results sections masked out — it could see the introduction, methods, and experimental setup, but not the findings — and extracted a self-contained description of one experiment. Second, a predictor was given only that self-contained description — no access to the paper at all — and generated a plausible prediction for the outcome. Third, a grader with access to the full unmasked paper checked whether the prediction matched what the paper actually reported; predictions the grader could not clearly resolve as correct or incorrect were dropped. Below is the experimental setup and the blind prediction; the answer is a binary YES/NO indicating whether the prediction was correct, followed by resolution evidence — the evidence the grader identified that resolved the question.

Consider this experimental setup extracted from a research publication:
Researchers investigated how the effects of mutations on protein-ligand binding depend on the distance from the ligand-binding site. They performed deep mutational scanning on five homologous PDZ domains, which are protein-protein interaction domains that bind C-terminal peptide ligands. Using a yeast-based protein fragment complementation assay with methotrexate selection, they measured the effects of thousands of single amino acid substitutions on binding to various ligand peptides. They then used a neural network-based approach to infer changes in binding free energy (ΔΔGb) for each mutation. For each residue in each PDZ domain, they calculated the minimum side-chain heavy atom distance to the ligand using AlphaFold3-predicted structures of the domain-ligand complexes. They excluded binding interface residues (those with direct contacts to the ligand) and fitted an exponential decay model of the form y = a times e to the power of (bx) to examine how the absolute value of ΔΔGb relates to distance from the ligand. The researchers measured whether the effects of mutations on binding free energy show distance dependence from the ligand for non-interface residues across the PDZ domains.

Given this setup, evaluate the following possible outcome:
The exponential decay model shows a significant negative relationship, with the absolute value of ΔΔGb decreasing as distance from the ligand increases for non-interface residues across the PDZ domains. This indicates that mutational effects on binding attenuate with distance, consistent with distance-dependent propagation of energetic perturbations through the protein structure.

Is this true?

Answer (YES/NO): YES